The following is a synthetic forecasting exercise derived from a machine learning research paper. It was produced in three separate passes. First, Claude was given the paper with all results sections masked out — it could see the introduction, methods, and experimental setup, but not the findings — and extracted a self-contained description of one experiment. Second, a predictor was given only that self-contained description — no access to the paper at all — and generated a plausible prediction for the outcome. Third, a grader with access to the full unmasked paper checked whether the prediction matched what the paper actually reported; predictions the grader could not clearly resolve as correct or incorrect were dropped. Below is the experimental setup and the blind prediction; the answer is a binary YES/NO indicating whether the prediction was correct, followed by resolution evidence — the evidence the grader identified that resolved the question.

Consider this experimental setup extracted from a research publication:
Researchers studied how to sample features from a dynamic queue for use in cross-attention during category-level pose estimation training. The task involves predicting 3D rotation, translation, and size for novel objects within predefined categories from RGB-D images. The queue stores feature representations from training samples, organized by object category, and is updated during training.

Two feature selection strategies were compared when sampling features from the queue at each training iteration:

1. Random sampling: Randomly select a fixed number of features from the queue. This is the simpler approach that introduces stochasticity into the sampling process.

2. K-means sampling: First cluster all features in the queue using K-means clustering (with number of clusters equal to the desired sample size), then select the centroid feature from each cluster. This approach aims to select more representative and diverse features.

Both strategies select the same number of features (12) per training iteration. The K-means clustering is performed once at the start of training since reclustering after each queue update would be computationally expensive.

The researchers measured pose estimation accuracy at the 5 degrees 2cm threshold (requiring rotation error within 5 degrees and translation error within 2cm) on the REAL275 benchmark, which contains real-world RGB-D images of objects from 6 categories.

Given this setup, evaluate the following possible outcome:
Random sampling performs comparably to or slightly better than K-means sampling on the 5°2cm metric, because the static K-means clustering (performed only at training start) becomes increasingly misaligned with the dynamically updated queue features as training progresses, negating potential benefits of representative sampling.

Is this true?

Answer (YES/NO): YES